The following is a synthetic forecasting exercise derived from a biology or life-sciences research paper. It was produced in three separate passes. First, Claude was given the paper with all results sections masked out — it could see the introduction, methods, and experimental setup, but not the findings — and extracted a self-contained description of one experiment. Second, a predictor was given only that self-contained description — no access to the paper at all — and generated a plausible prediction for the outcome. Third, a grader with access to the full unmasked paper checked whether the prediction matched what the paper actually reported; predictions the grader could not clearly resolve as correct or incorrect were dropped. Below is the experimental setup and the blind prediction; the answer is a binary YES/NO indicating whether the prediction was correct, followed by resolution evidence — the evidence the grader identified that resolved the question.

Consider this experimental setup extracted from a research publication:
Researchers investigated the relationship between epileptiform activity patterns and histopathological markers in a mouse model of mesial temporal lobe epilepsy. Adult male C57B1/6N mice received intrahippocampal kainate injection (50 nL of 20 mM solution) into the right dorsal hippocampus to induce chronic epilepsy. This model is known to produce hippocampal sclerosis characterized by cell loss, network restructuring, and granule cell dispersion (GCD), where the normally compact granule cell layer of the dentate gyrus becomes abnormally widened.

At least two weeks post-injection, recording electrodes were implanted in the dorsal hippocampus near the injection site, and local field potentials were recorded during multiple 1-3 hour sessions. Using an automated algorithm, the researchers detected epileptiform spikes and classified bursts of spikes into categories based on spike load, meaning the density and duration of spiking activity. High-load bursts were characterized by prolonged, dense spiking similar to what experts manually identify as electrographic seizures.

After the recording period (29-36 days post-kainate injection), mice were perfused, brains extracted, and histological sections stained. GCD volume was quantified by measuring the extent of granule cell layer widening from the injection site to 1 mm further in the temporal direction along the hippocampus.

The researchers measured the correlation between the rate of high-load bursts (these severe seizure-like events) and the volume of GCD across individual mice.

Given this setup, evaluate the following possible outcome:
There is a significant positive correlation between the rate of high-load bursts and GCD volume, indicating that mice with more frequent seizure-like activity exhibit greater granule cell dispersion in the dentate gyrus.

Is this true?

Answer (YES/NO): NO